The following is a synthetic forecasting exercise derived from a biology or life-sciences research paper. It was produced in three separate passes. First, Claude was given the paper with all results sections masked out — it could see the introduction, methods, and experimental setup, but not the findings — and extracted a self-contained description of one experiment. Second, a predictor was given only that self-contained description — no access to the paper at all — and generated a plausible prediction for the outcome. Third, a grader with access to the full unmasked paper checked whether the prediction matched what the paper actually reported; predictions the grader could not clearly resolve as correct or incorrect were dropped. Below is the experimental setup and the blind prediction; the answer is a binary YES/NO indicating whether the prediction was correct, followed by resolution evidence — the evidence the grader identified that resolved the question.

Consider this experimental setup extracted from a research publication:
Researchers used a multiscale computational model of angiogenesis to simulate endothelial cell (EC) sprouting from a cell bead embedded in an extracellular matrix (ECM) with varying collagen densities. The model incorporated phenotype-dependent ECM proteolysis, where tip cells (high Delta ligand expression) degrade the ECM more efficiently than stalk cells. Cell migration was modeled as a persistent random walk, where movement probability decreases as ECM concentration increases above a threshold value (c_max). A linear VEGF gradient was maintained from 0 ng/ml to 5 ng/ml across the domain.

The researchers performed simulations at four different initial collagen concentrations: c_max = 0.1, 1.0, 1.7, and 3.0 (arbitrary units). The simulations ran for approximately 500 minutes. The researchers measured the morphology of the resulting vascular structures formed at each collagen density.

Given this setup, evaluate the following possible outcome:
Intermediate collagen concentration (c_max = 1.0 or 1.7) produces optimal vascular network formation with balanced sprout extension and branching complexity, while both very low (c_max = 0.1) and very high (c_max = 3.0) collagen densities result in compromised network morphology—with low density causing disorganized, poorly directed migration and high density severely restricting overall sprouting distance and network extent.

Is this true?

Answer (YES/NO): YES